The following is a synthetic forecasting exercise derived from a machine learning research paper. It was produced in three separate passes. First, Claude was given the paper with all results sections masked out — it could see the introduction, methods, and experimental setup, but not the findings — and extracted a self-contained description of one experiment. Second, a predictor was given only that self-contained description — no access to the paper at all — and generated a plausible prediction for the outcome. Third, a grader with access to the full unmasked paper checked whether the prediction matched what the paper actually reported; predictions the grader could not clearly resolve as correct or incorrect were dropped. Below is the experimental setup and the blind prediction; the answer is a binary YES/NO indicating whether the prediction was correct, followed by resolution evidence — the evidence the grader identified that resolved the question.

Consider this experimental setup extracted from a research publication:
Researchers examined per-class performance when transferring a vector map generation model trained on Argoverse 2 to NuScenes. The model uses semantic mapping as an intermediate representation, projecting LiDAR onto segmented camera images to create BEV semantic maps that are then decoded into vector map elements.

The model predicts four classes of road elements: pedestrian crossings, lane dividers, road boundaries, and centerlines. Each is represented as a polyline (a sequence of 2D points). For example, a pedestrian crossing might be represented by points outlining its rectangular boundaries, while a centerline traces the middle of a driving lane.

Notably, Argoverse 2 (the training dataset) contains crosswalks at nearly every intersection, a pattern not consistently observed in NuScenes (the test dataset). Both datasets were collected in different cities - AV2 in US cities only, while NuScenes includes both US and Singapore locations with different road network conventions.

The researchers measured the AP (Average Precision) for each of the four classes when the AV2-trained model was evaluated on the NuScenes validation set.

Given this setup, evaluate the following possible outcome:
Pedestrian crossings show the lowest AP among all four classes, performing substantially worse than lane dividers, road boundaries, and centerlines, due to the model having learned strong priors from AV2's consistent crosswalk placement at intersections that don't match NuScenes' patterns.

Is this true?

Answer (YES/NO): YES